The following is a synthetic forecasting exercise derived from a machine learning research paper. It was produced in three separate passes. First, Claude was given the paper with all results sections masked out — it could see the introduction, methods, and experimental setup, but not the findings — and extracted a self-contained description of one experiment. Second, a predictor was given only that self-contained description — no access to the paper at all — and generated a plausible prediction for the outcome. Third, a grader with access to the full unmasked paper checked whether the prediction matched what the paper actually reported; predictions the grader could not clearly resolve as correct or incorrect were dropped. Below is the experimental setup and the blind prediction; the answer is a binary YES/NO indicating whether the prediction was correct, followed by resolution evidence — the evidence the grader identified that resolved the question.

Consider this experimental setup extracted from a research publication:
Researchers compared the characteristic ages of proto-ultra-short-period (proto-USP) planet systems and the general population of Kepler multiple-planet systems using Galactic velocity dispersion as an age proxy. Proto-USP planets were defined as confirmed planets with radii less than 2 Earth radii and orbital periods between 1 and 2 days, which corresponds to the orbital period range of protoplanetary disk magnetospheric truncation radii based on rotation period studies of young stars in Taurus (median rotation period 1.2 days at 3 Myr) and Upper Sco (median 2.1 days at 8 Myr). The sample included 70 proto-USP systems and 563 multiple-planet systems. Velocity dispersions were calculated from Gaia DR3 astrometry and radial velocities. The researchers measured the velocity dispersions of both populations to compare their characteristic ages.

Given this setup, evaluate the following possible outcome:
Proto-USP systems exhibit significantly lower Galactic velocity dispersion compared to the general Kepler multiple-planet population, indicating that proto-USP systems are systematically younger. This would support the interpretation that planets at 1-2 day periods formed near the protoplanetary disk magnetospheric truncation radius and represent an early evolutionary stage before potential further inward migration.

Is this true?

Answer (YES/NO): NO